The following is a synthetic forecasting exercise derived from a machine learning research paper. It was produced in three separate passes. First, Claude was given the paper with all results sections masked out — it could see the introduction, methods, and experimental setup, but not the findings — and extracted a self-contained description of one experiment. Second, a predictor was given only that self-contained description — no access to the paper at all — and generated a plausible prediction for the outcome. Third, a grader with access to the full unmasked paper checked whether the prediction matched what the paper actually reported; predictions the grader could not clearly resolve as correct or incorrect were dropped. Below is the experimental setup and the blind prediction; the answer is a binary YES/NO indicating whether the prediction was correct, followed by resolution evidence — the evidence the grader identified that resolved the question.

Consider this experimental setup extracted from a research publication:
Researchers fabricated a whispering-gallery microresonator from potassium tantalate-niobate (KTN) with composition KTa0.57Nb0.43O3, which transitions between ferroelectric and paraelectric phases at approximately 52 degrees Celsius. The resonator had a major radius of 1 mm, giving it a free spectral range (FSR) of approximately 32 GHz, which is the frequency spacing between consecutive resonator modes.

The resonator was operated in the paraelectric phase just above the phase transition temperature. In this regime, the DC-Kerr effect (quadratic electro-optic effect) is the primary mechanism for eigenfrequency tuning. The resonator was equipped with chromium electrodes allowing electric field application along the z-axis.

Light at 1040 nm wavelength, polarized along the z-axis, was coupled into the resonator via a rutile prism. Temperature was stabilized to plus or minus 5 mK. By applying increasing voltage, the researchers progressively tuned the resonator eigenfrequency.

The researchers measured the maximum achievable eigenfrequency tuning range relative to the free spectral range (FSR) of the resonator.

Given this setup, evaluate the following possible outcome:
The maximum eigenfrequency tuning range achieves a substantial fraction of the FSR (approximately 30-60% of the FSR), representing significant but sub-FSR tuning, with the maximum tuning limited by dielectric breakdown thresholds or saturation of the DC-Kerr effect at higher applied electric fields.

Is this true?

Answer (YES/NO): NO